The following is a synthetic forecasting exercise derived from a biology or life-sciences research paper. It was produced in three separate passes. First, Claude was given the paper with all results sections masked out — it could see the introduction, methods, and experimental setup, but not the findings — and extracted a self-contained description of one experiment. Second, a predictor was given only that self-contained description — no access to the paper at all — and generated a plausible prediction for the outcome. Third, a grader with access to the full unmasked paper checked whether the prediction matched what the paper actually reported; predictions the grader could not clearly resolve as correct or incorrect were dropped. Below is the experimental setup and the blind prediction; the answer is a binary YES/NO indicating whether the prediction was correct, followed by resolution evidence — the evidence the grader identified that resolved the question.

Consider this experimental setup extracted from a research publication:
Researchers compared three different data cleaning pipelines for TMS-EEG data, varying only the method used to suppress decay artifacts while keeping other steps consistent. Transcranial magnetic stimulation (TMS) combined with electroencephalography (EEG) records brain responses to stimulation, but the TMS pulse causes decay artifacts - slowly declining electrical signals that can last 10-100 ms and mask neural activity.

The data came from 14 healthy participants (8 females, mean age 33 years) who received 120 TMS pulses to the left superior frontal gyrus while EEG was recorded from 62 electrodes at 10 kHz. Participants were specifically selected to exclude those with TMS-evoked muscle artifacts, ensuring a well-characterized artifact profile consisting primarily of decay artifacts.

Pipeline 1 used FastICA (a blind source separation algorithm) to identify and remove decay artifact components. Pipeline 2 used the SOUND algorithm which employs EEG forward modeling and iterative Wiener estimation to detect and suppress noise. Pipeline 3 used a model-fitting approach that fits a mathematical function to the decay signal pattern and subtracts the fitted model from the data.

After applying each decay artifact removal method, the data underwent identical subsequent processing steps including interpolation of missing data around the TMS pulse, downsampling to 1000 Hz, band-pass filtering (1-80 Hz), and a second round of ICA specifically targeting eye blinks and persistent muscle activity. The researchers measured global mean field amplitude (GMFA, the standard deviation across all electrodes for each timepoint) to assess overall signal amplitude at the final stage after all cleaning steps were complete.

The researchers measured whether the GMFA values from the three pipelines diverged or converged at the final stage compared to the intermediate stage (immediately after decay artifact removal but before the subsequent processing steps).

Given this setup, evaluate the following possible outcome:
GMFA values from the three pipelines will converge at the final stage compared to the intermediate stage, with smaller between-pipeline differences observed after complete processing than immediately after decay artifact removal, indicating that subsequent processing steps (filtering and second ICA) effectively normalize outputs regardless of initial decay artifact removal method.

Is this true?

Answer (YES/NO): YES